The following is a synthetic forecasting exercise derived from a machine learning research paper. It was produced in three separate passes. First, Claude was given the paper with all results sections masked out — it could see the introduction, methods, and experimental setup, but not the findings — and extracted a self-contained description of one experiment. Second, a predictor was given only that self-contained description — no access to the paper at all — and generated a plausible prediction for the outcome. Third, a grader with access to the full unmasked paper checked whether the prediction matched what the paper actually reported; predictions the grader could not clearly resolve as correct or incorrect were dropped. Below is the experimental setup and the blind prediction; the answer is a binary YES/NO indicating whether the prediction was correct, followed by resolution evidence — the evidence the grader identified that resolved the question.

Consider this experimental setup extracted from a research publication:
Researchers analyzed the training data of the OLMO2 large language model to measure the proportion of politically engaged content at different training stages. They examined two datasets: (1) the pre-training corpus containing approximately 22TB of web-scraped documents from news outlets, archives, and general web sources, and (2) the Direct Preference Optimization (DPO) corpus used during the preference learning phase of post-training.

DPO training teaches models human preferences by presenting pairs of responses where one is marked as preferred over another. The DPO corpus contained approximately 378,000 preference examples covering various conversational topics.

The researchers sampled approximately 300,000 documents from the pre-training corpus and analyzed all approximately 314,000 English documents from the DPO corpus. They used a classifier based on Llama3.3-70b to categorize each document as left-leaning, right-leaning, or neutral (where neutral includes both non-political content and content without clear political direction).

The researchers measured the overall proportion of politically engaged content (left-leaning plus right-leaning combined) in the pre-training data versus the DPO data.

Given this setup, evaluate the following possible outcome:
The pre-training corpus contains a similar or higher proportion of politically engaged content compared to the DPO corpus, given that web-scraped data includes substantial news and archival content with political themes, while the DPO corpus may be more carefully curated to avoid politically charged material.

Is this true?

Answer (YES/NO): YES